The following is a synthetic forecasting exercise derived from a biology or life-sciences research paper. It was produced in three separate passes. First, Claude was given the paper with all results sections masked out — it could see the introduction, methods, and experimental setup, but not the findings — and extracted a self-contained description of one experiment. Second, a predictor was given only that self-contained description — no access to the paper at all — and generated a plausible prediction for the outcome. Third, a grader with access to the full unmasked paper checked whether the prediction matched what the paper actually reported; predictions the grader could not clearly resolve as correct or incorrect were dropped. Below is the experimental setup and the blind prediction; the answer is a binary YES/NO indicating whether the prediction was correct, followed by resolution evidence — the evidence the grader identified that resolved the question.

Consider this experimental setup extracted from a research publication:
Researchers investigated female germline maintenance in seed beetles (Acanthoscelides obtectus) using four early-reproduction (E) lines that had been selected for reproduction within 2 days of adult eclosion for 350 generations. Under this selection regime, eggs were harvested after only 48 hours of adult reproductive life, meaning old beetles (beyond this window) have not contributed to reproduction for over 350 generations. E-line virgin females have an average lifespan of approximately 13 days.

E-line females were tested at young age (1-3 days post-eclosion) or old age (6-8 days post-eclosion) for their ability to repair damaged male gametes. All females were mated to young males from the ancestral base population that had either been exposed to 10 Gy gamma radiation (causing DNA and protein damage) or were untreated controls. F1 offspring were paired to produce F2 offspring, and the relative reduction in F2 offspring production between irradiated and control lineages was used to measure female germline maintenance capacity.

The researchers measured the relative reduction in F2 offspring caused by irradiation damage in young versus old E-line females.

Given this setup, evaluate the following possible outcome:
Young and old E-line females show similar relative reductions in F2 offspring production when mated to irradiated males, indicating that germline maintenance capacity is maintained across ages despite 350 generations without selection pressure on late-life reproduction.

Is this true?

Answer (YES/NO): NO